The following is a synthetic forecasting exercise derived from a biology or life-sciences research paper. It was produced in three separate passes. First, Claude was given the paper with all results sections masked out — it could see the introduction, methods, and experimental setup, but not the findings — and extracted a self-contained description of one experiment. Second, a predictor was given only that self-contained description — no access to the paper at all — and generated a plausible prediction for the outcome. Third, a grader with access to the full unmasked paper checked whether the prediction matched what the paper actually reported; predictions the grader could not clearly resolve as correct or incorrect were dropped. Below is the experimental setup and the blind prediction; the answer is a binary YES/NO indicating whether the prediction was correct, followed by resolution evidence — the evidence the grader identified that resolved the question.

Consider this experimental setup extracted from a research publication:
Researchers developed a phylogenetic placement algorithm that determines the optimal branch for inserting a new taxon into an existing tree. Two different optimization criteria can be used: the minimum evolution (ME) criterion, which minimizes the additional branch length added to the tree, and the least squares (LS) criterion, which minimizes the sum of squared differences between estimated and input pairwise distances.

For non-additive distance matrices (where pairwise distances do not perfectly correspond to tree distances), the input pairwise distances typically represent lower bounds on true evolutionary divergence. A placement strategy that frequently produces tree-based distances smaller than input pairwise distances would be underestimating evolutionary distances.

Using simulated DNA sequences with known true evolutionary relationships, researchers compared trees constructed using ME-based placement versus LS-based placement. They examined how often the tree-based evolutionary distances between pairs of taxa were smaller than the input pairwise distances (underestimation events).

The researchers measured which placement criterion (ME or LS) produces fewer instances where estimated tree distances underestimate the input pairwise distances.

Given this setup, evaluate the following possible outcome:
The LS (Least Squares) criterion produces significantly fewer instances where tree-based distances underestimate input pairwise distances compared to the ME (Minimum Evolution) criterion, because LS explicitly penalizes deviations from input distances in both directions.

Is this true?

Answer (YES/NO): NO